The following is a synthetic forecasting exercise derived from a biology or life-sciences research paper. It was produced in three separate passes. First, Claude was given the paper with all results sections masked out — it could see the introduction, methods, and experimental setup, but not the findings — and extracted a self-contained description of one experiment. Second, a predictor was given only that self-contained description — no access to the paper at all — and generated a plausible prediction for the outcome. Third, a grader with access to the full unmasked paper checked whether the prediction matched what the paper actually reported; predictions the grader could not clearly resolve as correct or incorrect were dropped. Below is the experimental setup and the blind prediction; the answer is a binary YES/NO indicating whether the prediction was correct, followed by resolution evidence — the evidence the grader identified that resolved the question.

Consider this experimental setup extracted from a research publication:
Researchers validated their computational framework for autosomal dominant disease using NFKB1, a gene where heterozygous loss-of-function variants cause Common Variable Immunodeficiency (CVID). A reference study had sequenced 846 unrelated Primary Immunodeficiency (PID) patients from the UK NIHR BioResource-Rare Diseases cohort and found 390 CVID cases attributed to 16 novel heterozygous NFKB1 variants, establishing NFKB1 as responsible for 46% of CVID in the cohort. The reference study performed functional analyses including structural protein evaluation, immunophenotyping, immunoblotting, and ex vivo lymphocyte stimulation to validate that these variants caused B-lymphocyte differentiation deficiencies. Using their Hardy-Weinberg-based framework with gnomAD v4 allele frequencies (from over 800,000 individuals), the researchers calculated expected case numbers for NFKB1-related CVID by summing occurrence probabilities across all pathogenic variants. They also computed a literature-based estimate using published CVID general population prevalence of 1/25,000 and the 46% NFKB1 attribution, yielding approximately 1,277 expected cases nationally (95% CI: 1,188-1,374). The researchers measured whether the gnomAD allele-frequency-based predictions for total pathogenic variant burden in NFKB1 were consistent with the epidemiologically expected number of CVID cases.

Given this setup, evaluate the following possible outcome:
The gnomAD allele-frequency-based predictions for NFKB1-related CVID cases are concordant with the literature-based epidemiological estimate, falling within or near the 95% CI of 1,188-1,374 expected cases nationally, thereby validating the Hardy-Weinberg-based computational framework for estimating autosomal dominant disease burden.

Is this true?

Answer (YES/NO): NO